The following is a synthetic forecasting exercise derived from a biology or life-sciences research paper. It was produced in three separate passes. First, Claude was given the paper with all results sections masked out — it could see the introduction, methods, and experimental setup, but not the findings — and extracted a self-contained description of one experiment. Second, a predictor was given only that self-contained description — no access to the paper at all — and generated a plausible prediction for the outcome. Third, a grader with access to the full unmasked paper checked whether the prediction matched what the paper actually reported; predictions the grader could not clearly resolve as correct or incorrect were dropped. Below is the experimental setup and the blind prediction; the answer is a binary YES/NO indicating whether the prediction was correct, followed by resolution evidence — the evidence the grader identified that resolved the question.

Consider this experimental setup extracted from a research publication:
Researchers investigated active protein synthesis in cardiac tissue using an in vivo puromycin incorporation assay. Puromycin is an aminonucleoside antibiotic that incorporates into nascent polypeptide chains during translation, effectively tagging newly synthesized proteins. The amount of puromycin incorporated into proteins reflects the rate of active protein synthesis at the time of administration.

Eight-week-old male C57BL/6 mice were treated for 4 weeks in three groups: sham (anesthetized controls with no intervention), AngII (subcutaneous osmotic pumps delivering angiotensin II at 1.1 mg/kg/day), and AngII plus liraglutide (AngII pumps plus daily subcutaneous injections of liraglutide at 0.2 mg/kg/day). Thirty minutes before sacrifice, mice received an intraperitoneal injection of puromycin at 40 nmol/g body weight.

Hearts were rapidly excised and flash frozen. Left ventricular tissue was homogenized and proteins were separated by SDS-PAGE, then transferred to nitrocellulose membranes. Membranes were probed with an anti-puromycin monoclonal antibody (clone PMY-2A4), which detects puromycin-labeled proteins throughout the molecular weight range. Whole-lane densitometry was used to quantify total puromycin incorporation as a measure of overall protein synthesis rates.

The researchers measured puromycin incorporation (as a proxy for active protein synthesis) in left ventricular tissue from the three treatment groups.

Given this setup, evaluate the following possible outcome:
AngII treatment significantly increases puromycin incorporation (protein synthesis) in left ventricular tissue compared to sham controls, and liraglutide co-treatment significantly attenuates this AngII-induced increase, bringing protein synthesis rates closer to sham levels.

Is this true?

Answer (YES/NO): NO